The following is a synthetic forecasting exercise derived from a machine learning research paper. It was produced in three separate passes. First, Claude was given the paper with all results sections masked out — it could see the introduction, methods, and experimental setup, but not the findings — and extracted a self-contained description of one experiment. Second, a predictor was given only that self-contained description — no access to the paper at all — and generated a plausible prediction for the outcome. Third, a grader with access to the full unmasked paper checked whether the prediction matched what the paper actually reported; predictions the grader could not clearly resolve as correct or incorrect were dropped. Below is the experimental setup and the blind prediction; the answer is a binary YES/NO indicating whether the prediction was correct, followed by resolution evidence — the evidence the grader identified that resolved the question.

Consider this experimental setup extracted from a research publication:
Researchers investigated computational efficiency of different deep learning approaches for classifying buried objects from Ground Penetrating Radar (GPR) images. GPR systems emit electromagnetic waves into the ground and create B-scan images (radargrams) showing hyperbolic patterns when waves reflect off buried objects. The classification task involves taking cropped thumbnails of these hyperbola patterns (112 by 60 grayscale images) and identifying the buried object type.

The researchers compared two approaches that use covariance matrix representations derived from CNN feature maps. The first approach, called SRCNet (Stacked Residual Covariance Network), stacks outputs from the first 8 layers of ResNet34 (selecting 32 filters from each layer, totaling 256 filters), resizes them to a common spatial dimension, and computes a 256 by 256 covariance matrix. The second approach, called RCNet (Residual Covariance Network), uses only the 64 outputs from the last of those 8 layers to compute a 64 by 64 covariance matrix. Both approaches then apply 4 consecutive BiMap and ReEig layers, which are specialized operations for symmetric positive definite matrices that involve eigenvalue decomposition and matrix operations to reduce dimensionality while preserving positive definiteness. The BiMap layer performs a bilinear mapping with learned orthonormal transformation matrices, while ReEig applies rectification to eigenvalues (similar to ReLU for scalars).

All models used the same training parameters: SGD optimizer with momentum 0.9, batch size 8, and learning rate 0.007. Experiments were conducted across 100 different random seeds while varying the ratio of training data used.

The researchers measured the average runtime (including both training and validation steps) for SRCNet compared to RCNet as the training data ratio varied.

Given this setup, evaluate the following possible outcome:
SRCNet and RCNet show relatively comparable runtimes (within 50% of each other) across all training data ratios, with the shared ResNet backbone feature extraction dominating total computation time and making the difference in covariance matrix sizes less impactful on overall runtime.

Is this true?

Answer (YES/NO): NO